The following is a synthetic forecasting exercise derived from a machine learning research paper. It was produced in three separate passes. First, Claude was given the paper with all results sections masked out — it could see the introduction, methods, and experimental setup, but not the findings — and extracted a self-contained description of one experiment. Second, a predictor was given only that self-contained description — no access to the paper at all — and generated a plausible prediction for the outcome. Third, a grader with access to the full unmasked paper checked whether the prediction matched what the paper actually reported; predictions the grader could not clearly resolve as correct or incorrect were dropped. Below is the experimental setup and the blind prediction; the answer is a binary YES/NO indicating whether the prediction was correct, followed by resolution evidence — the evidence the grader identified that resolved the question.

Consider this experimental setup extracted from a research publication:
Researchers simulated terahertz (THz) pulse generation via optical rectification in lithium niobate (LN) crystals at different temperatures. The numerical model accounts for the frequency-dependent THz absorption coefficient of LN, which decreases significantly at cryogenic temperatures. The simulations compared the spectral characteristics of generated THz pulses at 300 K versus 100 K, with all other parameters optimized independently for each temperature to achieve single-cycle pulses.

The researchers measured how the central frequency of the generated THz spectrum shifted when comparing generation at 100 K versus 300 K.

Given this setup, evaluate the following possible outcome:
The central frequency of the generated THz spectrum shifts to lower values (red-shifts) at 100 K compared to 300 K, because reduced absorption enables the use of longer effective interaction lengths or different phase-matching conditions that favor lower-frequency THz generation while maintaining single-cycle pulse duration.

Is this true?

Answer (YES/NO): NO